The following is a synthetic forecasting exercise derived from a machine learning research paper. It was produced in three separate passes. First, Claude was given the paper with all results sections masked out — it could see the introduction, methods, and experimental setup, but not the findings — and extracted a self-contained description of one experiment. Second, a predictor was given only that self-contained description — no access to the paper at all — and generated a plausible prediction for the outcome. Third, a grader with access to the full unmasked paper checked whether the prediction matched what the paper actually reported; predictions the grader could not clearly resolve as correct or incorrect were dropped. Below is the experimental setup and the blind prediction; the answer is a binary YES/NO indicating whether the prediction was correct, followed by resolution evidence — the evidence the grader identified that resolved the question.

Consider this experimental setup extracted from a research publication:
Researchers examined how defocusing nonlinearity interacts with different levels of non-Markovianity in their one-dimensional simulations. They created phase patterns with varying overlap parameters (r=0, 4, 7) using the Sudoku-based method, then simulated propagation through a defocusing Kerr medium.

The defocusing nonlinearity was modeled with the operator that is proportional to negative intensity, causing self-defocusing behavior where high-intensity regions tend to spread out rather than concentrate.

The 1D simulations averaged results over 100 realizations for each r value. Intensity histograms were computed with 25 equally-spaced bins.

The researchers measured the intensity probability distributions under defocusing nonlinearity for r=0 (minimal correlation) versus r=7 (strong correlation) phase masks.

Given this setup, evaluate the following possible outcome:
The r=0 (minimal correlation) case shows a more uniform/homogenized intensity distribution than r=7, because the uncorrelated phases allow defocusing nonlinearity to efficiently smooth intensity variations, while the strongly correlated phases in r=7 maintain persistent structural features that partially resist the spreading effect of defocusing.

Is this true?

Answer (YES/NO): YES